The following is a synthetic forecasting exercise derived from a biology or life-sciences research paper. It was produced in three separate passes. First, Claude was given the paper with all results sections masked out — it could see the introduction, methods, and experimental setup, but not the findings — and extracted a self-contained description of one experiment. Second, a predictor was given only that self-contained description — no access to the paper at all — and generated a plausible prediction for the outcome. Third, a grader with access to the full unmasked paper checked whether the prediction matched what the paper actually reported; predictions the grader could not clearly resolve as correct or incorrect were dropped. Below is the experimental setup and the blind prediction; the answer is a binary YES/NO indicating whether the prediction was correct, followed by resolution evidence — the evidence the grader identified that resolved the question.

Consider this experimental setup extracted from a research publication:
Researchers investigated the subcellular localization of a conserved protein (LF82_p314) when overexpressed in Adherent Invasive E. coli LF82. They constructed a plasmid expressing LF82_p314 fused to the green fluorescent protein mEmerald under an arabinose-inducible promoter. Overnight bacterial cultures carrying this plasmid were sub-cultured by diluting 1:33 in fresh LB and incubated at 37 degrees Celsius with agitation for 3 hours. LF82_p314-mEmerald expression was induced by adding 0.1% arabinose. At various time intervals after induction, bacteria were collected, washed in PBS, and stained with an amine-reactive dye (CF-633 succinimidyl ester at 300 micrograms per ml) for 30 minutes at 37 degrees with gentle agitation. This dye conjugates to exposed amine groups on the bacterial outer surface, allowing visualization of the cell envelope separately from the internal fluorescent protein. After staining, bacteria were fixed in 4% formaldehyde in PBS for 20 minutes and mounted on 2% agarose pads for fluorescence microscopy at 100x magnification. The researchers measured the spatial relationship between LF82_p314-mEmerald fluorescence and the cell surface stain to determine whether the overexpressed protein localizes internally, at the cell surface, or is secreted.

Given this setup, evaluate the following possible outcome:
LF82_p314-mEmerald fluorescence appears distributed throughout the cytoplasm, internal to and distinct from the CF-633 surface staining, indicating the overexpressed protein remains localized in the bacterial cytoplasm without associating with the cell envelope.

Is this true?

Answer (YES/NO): NO